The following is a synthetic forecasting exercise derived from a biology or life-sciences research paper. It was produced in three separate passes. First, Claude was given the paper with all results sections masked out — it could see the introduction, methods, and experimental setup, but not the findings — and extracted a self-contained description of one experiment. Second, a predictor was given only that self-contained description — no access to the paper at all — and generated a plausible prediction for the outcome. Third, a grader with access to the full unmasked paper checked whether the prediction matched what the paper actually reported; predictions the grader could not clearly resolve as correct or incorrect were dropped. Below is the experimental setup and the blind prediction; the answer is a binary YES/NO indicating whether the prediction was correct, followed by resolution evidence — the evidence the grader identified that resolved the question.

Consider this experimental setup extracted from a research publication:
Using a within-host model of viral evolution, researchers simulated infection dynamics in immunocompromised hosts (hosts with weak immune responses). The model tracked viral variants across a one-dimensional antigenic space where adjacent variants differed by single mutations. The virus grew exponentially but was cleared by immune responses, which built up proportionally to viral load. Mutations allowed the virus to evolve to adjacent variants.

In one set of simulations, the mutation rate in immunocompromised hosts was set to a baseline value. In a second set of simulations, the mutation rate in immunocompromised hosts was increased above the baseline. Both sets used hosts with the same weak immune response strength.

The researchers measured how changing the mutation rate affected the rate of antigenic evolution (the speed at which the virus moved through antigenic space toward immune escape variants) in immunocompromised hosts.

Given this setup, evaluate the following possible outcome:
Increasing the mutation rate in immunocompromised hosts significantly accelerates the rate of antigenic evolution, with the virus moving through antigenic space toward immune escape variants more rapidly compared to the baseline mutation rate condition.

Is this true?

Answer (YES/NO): NO